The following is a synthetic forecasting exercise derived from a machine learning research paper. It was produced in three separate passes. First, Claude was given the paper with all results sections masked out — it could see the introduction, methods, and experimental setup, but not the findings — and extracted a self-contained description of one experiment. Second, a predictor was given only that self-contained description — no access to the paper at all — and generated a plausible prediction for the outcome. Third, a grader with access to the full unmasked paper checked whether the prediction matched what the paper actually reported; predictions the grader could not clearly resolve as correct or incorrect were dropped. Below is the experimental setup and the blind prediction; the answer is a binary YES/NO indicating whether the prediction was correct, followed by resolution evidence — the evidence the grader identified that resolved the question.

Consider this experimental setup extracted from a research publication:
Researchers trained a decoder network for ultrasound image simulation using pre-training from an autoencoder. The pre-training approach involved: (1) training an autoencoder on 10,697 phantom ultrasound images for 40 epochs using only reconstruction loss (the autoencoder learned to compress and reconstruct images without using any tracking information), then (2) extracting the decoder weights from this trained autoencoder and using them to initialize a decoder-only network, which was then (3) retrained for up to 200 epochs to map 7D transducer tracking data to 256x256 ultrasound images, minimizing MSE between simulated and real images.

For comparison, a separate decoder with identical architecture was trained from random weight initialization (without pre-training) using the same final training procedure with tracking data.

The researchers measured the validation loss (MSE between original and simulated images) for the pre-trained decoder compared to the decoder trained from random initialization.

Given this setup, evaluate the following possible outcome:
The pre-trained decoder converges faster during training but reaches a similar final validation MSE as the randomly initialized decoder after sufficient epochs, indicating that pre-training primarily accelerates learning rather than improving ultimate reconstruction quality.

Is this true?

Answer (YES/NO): NO